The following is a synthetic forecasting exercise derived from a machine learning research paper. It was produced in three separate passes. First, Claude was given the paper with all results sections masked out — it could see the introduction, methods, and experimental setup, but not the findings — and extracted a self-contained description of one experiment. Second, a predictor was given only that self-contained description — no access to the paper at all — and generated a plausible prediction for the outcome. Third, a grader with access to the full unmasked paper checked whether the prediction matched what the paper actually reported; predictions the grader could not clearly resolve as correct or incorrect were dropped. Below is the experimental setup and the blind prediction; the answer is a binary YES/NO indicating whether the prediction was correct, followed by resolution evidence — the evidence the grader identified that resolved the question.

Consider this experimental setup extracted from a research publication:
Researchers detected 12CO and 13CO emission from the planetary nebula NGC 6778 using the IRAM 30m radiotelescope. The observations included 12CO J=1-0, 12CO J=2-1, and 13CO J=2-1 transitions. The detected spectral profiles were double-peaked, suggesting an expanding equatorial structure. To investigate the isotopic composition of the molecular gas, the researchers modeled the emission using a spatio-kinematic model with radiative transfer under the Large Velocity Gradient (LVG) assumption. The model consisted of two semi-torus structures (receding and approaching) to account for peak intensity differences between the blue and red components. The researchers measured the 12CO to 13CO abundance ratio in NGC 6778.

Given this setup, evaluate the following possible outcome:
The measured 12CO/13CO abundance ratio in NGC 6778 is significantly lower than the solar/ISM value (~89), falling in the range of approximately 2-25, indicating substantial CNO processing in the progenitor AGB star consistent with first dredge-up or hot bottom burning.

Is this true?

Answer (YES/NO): YES